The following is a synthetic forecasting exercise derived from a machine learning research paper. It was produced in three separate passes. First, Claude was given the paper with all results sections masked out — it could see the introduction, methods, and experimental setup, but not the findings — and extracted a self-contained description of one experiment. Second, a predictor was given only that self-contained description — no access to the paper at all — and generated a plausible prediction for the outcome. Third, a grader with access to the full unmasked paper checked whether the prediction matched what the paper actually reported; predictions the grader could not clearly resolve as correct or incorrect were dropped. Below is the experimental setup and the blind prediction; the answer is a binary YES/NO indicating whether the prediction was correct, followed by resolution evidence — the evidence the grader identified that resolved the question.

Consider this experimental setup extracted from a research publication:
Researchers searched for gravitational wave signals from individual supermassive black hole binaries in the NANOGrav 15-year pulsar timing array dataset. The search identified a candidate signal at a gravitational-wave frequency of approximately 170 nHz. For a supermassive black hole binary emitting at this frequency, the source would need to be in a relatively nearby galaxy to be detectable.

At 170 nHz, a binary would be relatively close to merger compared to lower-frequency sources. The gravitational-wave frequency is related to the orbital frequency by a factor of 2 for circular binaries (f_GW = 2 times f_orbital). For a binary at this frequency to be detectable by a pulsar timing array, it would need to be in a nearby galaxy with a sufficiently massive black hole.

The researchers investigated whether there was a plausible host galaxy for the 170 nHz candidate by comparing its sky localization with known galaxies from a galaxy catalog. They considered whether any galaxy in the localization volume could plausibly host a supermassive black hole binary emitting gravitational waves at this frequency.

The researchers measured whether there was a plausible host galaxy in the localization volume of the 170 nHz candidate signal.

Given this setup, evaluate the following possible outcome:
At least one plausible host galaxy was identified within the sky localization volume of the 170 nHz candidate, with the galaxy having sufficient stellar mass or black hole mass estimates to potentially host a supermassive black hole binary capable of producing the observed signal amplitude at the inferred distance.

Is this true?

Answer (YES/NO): NO